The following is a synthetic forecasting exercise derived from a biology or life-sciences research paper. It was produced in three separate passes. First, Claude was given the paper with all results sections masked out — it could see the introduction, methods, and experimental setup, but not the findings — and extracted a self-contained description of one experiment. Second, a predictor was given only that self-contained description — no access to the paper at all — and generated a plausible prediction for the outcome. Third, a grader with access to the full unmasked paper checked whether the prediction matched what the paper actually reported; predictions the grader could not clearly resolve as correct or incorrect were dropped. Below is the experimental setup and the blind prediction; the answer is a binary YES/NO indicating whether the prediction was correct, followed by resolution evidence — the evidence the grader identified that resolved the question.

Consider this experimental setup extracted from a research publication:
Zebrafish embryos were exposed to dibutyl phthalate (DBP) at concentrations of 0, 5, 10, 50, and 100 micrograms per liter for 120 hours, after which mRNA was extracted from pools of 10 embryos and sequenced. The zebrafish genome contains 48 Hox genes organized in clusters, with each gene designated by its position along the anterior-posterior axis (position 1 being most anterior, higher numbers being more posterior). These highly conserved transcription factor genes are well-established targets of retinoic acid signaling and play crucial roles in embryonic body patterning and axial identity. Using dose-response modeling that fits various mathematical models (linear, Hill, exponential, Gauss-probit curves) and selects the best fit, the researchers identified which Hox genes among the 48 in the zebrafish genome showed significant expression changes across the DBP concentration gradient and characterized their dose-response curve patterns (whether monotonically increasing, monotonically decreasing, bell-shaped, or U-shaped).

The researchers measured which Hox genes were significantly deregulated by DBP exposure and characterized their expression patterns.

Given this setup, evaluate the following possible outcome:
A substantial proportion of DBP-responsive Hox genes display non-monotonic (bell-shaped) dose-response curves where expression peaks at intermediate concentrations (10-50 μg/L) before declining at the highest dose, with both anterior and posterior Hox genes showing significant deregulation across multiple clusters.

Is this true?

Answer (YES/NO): NO